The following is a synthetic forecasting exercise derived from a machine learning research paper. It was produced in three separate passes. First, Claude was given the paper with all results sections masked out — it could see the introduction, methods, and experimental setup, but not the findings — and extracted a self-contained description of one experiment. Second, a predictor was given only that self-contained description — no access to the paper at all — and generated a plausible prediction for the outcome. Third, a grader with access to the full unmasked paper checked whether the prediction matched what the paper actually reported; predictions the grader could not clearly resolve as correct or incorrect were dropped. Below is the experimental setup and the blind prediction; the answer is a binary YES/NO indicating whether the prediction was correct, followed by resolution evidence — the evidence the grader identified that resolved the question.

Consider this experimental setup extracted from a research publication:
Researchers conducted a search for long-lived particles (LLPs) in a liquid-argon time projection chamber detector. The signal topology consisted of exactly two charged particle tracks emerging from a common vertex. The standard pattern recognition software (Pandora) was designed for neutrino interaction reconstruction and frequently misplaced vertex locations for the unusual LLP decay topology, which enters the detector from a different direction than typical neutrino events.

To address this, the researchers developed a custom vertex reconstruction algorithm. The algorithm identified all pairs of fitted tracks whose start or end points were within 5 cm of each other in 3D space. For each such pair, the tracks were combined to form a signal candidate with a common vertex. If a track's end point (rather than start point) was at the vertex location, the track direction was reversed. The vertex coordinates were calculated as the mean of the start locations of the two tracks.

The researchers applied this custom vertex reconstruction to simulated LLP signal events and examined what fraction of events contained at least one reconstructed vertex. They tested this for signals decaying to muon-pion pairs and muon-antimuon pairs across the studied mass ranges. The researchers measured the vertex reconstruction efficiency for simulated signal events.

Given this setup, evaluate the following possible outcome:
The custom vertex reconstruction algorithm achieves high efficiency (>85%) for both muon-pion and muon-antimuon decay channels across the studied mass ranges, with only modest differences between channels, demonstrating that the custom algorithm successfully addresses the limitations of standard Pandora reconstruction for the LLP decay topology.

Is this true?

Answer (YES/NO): NO